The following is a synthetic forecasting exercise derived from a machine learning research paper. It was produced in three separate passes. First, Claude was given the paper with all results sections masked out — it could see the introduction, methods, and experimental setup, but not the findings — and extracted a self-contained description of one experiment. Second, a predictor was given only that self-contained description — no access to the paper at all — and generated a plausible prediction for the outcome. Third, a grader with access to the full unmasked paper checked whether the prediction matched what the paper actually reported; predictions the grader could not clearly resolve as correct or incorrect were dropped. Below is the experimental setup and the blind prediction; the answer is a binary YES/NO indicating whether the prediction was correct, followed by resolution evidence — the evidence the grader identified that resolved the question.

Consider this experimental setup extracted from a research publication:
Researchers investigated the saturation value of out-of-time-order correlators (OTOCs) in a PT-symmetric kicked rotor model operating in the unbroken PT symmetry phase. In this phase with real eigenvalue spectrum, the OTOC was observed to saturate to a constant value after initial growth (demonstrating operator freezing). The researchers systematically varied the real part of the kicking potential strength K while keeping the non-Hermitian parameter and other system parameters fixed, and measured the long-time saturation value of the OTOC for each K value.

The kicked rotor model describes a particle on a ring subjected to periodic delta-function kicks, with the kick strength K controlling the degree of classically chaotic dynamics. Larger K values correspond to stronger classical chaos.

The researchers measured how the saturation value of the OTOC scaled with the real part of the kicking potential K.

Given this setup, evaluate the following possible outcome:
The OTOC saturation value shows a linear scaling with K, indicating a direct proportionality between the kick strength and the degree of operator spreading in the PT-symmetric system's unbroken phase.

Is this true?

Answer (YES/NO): NO